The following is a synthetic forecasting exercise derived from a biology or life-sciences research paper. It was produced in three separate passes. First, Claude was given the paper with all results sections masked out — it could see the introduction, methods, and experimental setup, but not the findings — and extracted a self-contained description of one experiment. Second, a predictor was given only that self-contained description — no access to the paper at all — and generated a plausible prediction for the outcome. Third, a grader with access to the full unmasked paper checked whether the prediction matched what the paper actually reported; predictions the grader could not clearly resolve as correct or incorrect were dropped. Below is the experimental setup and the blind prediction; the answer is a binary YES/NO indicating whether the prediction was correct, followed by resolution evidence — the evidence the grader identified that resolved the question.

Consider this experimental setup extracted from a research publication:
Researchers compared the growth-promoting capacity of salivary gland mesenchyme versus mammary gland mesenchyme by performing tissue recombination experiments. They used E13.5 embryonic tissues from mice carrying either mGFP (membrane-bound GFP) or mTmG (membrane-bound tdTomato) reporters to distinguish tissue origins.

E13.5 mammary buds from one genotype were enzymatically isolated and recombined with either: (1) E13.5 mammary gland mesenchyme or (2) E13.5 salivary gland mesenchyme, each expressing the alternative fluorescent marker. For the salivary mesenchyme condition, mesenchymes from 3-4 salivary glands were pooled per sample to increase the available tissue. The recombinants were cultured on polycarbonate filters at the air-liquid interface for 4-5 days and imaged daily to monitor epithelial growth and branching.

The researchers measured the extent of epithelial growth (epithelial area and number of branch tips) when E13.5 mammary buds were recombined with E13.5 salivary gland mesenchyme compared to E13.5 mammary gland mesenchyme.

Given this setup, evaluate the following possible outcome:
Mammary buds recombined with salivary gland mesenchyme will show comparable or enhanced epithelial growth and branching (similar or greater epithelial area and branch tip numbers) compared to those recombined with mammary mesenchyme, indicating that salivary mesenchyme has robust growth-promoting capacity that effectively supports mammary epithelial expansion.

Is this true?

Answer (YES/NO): NO